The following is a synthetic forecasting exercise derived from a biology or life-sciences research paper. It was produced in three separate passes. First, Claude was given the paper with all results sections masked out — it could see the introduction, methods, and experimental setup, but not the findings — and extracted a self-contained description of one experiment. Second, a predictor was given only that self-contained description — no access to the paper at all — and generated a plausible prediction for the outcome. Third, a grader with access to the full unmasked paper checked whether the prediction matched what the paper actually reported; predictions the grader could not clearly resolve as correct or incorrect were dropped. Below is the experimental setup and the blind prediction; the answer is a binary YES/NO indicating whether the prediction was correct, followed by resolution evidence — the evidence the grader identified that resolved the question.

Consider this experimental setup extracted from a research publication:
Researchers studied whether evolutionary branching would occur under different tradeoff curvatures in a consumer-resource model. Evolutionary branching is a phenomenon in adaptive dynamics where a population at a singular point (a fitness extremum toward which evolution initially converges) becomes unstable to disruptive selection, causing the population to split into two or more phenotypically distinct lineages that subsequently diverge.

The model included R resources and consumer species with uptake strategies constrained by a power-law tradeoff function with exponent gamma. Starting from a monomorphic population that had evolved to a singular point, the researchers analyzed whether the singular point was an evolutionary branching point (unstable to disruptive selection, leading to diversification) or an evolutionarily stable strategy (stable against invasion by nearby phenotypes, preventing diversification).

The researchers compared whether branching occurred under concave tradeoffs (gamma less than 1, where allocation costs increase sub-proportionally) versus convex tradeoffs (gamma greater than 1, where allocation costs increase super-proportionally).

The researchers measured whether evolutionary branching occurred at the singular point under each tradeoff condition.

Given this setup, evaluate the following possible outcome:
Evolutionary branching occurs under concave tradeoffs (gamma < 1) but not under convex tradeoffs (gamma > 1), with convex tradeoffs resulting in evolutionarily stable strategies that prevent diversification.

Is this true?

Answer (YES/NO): YES